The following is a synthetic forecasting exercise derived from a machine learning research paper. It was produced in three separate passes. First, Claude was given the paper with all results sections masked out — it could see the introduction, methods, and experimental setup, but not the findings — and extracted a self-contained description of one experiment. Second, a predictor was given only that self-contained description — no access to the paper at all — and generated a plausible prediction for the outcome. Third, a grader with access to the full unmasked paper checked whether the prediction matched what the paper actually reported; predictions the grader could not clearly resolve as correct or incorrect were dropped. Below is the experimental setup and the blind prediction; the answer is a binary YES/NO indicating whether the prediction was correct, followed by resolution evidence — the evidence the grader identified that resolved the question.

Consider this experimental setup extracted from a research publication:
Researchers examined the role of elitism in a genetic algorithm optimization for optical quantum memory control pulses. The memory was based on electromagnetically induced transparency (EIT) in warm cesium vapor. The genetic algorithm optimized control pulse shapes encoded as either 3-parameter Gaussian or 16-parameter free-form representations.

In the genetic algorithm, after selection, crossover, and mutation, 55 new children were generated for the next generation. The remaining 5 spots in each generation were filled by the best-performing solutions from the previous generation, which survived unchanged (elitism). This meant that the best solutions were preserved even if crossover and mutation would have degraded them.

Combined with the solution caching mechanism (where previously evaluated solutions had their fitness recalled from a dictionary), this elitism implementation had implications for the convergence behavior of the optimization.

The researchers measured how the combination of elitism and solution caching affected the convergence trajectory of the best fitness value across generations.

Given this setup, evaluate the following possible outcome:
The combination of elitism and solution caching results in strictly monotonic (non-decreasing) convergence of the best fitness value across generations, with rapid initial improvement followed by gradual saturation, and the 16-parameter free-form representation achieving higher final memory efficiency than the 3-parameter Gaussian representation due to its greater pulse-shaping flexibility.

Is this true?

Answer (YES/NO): NO